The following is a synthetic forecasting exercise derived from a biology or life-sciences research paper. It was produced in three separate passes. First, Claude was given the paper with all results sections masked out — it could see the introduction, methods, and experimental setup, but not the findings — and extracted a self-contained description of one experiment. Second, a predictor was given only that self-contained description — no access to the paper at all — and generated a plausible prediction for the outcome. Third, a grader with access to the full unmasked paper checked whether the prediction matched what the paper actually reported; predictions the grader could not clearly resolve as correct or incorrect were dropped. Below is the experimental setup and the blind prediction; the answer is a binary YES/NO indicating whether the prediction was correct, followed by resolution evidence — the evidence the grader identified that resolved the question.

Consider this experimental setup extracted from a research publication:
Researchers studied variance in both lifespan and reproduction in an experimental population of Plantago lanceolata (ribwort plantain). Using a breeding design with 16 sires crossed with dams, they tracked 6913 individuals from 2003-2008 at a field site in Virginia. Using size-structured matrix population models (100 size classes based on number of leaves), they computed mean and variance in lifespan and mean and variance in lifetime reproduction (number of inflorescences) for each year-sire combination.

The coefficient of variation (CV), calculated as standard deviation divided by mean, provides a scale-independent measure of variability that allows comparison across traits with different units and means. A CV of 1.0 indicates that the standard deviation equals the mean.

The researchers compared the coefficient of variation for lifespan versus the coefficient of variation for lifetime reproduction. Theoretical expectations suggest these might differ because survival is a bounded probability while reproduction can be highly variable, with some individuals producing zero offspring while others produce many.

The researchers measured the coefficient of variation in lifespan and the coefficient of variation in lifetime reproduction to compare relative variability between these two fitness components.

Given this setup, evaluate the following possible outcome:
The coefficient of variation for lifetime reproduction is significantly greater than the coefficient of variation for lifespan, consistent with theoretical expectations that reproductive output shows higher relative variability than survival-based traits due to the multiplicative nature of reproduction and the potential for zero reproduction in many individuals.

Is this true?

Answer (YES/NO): YES